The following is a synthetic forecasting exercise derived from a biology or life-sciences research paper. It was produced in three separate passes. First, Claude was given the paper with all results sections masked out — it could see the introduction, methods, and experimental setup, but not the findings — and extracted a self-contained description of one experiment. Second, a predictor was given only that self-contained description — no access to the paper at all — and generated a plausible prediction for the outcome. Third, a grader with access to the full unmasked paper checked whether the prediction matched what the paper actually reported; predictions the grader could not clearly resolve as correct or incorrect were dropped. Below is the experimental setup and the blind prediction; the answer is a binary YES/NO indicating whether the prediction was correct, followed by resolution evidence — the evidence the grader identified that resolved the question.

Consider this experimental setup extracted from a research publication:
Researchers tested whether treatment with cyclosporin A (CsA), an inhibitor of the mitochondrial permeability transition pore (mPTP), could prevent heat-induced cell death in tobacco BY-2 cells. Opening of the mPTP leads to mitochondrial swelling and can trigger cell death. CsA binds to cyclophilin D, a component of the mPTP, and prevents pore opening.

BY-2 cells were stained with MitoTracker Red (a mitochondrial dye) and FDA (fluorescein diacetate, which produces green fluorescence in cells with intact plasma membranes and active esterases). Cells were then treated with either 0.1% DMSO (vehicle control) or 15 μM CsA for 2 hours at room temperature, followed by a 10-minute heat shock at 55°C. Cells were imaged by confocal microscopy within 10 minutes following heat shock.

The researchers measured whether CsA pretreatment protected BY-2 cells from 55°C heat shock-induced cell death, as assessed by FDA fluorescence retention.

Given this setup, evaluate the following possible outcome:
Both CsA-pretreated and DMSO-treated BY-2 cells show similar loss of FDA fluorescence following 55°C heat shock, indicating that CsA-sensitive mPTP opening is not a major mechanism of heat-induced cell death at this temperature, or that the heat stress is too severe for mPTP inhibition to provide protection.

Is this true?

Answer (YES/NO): YES